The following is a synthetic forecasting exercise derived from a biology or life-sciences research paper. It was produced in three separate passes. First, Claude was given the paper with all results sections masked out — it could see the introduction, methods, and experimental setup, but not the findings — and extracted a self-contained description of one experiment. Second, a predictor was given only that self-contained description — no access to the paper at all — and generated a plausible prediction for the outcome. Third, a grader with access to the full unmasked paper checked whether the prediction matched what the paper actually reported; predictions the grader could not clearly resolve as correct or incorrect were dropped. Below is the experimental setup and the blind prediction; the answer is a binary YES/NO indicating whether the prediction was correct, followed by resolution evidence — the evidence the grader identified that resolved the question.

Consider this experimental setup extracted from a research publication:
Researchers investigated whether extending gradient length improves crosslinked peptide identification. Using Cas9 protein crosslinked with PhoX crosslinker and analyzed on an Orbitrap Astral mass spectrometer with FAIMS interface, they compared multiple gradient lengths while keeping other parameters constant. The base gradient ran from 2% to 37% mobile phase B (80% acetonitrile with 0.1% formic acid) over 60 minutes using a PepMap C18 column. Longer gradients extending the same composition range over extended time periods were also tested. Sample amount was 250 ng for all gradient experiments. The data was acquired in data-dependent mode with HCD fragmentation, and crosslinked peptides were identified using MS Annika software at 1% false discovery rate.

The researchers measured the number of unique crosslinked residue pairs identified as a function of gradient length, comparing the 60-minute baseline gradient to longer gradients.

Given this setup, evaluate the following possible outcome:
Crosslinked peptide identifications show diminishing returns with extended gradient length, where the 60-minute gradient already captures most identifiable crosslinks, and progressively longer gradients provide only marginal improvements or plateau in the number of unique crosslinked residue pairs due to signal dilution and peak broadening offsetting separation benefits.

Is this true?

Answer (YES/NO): NO